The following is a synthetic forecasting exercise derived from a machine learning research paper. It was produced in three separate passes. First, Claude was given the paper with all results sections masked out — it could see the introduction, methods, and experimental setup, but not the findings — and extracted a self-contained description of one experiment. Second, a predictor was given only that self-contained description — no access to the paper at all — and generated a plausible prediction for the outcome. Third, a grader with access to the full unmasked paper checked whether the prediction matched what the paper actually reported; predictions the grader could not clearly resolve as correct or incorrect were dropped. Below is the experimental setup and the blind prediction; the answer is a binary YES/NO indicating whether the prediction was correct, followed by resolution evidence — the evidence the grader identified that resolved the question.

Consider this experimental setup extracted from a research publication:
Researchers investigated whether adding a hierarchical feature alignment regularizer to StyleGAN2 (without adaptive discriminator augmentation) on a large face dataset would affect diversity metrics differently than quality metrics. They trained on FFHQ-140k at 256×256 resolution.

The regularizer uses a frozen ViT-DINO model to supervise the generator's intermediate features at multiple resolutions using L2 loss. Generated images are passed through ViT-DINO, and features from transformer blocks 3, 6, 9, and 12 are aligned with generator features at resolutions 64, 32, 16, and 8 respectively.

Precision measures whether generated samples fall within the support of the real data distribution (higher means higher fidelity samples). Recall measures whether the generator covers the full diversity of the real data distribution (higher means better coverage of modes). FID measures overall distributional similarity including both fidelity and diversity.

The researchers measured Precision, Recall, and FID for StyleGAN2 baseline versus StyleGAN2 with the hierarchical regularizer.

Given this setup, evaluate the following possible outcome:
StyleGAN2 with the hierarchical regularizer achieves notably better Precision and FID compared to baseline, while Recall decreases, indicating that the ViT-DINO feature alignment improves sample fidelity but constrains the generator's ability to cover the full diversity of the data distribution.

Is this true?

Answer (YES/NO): NO